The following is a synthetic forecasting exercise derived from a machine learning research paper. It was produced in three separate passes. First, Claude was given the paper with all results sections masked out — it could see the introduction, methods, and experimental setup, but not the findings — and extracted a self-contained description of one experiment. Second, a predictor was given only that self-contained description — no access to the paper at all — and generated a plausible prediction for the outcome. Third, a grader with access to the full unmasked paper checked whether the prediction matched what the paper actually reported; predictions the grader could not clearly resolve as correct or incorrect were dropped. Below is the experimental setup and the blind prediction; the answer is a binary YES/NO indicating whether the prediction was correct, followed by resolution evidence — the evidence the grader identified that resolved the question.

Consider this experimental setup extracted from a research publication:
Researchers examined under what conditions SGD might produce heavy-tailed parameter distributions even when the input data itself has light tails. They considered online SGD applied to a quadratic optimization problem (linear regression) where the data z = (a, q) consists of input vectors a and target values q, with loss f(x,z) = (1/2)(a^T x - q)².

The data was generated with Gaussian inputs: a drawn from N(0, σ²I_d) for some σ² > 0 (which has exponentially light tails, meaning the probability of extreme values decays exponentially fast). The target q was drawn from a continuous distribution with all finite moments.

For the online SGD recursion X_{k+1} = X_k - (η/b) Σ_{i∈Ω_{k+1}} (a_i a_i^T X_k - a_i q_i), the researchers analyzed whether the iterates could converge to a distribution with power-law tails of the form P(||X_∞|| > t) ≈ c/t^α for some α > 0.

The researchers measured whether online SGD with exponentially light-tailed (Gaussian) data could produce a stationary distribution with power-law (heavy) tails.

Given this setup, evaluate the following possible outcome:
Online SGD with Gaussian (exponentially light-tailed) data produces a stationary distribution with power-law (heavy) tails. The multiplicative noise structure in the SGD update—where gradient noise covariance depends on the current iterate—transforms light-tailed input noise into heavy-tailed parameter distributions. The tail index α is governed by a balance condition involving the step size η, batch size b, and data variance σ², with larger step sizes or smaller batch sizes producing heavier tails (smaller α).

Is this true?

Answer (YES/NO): YES